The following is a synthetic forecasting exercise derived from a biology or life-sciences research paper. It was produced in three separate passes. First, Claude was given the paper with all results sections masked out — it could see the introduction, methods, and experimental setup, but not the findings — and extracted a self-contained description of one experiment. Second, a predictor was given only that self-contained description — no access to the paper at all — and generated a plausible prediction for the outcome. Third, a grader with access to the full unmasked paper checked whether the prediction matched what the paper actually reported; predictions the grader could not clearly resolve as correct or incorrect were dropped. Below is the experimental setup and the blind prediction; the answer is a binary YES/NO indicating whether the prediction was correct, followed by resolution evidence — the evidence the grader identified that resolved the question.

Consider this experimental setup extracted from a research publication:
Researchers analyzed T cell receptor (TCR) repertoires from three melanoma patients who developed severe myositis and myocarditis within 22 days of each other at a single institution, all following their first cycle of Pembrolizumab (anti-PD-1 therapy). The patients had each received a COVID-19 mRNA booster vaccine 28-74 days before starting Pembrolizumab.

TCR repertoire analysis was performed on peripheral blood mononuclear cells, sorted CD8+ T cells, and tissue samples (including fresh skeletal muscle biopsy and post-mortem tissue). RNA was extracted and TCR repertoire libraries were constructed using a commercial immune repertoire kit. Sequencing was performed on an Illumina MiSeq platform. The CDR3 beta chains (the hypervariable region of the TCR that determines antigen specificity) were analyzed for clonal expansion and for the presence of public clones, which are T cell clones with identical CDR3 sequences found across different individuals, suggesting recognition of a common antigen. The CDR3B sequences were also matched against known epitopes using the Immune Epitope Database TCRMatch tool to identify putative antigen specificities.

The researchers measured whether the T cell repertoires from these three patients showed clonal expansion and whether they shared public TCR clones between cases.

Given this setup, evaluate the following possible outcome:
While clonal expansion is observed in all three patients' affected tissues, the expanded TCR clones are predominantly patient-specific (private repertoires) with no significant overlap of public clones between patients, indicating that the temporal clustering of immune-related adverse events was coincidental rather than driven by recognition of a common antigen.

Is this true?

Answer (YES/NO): NO